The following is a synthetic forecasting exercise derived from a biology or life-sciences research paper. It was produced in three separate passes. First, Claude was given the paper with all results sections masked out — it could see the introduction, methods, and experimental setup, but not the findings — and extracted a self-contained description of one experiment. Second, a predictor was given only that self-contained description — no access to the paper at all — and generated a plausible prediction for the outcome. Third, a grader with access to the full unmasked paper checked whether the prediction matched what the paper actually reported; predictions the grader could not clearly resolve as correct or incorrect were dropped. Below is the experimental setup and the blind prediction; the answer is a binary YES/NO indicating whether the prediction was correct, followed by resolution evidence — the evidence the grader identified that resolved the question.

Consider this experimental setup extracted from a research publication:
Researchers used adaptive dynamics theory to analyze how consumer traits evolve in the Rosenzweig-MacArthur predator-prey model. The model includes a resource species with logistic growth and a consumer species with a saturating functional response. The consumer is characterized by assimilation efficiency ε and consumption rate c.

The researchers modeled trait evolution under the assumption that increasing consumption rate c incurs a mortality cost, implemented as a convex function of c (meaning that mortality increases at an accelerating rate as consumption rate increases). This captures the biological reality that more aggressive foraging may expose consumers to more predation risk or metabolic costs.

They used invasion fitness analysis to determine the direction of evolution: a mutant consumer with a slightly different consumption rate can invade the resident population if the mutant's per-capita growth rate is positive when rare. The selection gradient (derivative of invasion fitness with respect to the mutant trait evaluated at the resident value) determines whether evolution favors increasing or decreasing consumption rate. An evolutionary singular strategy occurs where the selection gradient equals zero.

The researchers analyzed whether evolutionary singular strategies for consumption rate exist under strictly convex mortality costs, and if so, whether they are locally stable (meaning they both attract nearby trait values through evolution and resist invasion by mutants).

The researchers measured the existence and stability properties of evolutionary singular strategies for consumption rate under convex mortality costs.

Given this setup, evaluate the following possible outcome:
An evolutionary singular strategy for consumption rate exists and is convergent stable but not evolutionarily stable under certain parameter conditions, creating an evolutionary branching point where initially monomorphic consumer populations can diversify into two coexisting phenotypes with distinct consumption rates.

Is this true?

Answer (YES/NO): NO